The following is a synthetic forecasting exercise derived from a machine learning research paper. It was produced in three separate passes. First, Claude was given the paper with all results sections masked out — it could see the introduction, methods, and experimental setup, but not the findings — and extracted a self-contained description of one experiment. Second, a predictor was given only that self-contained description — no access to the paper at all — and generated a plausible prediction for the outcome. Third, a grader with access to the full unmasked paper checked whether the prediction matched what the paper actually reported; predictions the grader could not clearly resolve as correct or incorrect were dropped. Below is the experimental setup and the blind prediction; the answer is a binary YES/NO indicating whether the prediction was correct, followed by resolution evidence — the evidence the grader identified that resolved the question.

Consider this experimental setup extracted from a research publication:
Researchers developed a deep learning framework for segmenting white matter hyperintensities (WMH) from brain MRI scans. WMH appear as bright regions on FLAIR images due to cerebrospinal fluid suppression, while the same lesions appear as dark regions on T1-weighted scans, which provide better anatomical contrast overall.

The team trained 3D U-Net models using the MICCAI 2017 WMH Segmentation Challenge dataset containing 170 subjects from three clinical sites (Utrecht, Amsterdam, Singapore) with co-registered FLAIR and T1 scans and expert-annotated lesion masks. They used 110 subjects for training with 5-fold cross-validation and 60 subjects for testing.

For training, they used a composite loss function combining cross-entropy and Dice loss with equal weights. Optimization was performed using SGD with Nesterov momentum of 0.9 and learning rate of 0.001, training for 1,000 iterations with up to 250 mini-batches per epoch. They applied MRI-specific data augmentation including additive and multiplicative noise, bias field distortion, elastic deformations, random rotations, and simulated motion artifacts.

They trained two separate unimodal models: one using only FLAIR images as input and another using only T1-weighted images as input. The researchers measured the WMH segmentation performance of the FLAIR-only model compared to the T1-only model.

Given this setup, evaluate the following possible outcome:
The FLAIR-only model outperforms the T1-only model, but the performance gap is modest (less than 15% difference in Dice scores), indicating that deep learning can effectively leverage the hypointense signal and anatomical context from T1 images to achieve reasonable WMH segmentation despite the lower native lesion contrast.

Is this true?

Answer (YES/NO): NO